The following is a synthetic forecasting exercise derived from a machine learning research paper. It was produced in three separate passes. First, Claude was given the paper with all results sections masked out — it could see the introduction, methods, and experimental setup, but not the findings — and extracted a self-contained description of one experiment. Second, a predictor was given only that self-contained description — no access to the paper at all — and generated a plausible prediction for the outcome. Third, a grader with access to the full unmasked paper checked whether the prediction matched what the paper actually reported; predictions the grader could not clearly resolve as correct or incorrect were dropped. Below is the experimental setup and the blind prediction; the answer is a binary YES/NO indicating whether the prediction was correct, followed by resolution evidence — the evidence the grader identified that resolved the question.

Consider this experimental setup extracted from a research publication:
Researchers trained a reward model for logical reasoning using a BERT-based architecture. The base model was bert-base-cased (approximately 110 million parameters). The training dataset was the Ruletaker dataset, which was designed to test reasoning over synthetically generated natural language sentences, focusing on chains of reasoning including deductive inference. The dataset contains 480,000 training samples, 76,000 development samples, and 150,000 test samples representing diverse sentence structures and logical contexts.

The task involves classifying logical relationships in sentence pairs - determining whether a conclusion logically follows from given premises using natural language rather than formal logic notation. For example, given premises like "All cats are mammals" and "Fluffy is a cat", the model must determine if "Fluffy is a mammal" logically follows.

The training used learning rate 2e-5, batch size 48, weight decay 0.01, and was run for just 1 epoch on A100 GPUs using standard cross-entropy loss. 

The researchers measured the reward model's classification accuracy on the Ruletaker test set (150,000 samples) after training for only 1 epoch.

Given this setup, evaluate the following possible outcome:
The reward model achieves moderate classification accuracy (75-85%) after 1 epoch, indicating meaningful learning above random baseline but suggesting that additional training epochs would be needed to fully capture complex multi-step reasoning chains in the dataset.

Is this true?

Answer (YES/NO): NO